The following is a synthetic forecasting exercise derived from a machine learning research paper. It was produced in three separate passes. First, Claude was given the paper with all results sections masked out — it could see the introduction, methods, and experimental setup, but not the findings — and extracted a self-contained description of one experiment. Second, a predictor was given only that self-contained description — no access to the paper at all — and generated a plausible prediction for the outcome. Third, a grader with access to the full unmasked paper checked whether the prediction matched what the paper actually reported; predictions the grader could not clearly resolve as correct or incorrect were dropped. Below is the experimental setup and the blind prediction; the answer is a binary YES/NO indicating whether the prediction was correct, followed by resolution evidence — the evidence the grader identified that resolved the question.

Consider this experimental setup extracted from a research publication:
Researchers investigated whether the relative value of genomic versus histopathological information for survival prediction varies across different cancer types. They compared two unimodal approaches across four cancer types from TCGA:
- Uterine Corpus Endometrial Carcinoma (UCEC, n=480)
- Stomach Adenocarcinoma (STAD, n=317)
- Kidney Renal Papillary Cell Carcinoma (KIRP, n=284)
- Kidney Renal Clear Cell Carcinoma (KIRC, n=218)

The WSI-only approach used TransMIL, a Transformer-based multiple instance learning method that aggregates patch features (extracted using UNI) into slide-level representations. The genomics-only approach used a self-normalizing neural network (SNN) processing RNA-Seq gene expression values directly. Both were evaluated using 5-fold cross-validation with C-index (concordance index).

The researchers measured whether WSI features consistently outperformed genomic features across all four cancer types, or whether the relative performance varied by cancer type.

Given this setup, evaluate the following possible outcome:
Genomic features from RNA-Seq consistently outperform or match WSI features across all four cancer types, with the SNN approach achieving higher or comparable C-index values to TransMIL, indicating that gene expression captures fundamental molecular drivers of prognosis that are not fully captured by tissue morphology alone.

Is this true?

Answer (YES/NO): NO